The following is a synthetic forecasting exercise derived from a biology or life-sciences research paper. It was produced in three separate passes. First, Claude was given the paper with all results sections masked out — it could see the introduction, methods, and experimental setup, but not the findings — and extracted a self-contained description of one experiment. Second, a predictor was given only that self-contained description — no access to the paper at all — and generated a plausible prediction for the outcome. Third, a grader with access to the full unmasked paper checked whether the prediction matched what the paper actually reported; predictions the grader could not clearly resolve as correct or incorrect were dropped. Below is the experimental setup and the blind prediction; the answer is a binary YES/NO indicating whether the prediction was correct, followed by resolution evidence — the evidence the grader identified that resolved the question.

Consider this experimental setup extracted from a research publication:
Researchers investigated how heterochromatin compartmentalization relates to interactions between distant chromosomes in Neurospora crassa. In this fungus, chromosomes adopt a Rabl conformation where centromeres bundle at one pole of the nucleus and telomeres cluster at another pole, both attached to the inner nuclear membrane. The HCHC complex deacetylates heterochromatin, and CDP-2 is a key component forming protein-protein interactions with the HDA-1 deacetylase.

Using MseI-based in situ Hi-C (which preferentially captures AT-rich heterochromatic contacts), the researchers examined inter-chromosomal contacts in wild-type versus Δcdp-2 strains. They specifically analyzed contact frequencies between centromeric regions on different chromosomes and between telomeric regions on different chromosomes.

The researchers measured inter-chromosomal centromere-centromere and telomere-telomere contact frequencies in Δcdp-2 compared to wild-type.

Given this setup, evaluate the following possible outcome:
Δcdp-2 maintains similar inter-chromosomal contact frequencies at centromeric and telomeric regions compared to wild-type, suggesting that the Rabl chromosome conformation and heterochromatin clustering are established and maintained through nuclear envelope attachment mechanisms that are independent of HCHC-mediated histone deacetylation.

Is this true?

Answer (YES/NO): NO